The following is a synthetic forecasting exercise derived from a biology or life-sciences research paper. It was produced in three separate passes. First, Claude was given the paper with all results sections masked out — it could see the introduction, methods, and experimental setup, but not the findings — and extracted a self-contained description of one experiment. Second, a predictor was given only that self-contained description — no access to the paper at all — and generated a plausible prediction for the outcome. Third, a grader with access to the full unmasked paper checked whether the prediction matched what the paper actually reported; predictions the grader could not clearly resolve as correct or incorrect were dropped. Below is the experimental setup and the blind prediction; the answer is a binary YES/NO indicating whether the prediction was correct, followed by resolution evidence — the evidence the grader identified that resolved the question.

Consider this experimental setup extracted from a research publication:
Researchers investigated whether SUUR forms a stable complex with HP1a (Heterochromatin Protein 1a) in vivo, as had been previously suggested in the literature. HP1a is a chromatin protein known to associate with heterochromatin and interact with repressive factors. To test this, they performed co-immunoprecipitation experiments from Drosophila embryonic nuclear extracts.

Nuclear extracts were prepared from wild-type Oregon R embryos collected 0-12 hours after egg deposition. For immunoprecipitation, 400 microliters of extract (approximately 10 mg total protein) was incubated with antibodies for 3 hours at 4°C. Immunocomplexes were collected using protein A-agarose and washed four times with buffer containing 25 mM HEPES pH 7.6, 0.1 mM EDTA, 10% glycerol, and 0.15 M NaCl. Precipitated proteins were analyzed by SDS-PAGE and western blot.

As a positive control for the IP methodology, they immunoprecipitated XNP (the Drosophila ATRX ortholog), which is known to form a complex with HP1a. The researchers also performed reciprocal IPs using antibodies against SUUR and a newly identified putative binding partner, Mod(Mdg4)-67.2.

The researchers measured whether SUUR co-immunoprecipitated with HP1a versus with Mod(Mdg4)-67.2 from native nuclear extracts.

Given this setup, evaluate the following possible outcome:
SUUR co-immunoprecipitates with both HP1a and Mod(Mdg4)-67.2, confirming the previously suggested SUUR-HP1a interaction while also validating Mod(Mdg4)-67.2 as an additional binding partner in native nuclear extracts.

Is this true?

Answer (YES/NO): NO